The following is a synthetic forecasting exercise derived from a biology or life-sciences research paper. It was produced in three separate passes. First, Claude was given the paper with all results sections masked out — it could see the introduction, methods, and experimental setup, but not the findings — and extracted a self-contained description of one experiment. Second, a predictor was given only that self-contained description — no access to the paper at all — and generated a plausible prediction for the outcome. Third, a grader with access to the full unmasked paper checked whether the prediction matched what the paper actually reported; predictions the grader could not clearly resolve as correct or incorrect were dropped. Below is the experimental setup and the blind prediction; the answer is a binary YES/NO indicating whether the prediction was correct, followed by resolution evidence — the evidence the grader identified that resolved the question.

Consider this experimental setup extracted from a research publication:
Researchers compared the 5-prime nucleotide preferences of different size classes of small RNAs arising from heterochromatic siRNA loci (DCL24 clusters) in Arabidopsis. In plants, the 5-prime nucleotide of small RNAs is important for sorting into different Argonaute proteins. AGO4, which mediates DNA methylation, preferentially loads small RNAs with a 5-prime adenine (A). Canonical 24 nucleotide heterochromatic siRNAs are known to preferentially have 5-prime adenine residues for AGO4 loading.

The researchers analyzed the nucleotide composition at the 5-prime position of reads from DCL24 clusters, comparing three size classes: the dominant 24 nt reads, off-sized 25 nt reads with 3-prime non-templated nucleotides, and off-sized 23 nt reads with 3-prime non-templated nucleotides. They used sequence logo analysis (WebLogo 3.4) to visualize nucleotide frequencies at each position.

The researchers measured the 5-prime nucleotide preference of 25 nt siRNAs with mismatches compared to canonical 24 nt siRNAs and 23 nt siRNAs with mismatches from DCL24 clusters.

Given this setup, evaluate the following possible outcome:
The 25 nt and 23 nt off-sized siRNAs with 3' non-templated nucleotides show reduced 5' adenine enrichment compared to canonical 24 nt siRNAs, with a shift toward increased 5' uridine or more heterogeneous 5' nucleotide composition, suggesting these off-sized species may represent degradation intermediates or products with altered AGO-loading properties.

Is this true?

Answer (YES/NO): NO